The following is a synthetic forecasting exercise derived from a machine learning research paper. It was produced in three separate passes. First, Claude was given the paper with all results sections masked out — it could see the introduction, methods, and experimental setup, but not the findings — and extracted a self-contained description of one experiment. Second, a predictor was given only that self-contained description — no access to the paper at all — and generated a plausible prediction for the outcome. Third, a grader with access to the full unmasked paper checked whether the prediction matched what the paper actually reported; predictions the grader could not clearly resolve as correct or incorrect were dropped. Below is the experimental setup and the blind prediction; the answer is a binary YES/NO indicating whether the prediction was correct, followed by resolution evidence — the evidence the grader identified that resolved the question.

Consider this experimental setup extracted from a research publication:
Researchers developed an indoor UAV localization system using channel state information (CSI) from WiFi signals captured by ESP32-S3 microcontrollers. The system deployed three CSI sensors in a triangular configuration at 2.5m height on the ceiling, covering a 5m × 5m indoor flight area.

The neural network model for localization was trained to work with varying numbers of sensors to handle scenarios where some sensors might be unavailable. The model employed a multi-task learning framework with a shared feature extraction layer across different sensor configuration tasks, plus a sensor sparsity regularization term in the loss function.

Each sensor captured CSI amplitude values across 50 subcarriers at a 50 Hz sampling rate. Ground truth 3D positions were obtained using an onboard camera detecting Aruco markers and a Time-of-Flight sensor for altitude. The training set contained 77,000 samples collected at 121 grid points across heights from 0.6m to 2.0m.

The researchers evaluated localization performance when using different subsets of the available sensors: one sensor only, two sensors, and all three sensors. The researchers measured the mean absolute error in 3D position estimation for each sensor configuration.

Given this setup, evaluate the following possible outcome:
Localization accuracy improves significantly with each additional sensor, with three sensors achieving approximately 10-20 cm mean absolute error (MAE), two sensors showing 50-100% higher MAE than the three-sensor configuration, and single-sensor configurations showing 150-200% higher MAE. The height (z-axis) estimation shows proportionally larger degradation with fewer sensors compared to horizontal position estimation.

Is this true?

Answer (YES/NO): NO